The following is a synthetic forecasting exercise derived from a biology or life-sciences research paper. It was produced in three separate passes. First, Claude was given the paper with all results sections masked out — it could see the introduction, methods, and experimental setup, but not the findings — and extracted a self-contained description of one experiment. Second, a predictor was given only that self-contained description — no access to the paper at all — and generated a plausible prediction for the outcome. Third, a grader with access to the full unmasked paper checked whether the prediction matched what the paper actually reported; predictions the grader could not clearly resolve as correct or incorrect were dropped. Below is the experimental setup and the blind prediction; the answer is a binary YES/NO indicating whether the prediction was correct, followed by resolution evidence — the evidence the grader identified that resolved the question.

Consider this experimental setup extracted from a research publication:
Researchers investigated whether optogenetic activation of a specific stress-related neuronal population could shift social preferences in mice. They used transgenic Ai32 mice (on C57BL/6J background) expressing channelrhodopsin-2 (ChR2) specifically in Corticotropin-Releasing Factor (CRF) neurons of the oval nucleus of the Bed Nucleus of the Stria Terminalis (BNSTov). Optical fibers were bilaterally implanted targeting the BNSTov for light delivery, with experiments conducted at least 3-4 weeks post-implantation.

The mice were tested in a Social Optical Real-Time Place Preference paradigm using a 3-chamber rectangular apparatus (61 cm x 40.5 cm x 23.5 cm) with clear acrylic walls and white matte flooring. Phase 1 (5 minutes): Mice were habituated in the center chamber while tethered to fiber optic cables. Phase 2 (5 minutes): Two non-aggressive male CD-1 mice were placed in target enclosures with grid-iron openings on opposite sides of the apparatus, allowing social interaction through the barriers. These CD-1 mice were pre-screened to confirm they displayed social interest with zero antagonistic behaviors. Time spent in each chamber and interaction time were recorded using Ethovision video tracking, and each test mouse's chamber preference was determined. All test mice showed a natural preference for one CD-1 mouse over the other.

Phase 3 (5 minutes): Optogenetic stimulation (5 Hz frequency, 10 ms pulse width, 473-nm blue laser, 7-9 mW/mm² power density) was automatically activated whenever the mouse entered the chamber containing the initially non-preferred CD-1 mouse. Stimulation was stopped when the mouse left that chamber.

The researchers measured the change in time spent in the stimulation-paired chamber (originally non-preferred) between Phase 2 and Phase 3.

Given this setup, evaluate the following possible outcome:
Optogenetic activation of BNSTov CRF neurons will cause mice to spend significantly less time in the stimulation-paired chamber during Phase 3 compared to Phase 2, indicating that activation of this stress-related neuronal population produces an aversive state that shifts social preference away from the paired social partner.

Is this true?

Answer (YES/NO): NO